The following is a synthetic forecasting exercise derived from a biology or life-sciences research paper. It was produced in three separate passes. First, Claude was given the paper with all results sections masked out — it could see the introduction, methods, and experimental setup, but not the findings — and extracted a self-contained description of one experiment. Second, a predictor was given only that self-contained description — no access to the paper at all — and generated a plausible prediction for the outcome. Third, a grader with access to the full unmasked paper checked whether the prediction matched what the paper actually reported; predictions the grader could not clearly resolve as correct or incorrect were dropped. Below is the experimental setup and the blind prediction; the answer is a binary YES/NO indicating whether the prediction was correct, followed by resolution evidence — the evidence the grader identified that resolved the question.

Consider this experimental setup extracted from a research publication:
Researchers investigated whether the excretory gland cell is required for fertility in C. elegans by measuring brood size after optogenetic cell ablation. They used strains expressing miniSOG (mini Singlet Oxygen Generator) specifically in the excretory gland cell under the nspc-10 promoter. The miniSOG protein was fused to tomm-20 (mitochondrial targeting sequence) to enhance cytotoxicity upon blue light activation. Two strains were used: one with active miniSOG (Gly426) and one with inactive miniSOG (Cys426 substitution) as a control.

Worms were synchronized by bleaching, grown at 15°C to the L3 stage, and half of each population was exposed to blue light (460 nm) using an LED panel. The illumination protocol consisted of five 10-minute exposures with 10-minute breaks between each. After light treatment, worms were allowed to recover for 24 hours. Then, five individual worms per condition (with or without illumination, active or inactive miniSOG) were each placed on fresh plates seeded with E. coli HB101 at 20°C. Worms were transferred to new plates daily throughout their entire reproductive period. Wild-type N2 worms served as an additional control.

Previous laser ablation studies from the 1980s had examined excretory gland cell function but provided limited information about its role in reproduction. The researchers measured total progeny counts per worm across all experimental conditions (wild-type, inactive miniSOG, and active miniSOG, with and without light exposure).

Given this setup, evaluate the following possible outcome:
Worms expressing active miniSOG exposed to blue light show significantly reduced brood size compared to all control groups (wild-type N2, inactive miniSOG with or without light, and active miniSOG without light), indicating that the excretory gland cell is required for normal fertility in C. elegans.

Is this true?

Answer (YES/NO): NO